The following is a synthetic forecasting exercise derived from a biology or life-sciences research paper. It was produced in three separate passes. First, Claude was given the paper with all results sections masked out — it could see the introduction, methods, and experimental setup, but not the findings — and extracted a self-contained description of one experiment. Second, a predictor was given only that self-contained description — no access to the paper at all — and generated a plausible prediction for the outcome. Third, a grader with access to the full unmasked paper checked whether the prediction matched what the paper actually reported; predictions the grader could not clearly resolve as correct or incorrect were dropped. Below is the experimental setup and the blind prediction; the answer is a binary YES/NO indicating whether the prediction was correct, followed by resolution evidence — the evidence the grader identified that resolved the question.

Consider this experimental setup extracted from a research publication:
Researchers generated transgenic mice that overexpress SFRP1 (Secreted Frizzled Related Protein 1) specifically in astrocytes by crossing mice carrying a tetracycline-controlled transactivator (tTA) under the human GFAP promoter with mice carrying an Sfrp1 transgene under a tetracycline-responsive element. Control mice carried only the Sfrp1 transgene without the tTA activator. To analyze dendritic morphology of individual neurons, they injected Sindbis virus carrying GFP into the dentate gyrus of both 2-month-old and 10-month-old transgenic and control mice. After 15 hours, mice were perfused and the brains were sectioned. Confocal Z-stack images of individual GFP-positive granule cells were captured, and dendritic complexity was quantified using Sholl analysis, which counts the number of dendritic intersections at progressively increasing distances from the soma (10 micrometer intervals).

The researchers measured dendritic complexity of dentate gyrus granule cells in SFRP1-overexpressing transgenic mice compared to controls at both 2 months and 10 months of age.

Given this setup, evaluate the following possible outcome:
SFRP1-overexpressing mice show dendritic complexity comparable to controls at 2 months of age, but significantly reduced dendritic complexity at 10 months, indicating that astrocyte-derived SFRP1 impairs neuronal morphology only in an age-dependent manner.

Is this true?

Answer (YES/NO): NO